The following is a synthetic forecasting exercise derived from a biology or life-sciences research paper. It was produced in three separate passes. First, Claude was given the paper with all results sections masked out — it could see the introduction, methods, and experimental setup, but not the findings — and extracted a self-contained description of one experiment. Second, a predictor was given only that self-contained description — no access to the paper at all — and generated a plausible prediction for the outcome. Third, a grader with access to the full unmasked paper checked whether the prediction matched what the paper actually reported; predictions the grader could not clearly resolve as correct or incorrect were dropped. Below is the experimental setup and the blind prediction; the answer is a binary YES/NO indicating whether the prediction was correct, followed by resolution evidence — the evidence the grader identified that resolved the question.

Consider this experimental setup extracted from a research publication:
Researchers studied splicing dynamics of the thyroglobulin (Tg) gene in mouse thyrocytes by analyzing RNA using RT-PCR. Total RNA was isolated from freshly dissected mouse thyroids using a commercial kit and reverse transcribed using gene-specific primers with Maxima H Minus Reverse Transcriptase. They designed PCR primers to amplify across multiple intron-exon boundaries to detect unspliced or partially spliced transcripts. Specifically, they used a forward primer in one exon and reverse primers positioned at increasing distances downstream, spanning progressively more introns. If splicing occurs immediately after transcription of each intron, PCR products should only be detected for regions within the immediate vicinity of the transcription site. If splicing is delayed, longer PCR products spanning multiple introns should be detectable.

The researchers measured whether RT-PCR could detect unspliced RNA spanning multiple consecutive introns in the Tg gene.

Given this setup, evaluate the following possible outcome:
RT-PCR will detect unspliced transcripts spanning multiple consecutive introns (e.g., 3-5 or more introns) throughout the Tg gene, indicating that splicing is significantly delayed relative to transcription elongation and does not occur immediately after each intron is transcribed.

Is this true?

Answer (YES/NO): NO